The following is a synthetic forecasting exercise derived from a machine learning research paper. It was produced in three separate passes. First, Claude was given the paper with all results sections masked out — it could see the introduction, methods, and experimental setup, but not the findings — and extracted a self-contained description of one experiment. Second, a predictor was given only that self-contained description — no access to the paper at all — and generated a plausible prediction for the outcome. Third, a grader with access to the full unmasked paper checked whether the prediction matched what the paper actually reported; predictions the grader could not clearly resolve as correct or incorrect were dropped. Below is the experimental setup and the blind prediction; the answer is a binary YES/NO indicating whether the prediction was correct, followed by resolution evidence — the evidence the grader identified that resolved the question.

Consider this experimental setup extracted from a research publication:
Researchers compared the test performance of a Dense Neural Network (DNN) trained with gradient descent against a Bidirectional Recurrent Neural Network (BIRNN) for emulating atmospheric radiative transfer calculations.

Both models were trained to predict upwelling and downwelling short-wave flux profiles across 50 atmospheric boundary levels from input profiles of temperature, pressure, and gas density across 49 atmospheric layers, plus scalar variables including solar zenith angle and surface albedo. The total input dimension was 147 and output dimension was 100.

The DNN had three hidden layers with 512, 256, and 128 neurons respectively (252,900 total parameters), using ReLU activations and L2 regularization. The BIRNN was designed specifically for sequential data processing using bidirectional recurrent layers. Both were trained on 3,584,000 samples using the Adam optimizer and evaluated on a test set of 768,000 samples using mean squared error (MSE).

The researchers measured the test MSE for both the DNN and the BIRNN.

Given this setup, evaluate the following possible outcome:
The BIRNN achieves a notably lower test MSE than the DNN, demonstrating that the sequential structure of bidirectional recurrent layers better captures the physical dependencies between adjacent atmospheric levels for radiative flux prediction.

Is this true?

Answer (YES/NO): YES